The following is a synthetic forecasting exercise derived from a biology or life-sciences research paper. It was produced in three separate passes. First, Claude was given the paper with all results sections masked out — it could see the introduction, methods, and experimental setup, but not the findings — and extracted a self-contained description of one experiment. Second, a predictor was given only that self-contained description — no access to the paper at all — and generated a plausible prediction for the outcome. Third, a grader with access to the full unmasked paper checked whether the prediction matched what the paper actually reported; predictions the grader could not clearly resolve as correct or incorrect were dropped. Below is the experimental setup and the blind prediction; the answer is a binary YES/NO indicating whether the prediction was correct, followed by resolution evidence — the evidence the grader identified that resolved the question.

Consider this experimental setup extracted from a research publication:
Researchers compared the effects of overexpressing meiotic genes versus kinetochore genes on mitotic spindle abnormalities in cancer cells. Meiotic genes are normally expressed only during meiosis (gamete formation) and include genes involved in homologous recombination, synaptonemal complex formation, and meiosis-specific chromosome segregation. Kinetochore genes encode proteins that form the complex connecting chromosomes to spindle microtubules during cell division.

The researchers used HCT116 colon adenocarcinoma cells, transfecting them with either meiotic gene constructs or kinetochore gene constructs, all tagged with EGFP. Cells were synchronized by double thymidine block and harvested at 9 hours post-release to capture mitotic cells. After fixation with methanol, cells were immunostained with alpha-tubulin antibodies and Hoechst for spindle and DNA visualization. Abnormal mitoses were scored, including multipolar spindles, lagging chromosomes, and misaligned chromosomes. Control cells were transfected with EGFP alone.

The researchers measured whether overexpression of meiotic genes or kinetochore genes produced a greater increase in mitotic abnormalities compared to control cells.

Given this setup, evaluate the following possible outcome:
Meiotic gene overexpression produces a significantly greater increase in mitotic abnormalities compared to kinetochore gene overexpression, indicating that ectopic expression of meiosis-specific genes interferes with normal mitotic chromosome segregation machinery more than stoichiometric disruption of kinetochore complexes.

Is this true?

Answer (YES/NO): NO